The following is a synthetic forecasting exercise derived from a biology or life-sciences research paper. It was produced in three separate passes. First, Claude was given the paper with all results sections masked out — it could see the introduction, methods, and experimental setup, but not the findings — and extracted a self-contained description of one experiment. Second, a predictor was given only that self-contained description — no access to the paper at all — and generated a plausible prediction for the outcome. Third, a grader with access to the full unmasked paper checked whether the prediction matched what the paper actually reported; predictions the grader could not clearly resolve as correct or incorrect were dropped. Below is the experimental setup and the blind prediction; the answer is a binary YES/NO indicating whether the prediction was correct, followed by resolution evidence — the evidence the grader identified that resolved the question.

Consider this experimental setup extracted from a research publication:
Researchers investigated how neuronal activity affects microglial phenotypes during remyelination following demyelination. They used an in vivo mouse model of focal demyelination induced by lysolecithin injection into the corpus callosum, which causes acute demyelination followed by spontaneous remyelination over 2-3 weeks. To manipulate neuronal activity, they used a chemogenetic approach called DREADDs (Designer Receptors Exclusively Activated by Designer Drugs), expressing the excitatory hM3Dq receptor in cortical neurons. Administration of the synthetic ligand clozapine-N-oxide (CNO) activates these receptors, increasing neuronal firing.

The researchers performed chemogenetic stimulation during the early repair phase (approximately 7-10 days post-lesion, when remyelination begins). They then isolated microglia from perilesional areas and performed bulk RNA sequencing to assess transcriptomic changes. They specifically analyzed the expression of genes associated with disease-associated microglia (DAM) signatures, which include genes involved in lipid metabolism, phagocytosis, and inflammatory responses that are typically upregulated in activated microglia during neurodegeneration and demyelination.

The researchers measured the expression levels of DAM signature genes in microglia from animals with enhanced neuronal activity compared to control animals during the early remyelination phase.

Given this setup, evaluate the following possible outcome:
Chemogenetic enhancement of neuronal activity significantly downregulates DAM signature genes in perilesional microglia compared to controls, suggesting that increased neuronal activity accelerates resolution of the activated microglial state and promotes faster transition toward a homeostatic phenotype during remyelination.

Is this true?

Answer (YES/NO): YES